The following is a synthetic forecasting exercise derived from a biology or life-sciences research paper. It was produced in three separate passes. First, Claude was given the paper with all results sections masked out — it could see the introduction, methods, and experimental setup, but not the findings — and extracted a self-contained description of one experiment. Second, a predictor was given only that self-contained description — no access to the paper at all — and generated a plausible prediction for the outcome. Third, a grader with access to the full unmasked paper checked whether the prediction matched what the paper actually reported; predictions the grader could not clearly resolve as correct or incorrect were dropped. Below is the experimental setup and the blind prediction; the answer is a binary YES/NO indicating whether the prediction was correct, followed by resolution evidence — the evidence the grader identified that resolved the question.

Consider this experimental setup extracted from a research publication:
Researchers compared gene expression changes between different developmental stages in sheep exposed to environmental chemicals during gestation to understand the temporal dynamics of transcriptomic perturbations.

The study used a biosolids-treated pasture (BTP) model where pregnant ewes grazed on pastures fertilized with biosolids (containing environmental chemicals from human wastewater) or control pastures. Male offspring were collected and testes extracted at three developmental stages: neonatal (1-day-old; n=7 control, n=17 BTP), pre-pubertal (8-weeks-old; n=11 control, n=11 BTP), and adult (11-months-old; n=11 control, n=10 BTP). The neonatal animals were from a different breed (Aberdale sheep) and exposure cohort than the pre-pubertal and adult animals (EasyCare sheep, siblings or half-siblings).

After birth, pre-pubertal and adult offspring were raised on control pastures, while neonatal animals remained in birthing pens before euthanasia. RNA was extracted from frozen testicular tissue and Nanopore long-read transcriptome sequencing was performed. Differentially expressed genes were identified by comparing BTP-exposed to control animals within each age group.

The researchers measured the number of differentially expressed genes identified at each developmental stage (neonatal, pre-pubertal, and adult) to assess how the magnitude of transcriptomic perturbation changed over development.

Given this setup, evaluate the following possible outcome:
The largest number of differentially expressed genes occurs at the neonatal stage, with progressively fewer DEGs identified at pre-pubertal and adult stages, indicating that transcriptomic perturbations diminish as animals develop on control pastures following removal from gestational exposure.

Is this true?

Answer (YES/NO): YES